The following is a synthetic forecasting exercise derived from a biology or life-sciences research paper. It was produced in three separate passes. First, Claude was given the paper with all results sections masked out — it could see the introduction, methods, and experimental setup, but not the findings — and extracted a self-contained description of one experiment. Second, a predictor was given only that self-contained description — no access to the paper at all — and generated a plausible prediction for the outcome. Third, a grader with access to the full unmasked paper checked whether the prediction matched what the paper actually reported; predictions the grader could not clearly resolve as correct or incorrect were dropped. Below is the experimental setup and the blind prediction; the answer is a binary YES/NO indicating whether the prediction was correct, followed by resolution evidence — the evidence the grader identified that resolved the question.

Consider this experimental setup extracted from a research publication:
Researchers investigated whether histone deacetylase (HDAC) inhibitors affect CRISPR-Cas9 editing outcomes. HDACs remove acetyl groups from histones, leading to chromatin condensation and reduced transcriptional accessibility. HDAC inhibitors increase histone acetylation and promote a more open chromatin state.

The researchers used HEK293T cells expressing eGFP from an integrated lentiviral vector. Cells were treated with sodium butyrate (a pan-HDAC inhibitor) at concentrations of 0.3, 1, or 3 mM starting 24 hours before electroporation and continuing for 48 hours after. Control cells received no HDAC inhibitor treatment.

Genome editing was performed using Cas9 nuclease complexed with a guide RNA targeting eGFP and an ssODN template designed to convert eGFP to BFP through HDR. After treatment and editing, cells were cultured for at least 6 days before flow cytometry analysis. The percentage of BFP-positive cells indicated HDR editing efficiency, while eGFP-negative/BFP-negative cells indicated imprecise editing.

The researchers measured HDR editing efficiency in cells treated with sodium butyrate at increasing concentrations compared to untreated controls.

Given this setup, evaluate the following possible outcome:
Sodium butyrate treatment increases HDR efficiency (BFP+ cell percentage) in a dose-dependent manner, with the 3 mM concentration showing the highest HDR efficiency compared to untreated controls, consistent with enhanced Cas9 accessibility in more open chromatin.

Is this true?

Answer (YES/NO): NO